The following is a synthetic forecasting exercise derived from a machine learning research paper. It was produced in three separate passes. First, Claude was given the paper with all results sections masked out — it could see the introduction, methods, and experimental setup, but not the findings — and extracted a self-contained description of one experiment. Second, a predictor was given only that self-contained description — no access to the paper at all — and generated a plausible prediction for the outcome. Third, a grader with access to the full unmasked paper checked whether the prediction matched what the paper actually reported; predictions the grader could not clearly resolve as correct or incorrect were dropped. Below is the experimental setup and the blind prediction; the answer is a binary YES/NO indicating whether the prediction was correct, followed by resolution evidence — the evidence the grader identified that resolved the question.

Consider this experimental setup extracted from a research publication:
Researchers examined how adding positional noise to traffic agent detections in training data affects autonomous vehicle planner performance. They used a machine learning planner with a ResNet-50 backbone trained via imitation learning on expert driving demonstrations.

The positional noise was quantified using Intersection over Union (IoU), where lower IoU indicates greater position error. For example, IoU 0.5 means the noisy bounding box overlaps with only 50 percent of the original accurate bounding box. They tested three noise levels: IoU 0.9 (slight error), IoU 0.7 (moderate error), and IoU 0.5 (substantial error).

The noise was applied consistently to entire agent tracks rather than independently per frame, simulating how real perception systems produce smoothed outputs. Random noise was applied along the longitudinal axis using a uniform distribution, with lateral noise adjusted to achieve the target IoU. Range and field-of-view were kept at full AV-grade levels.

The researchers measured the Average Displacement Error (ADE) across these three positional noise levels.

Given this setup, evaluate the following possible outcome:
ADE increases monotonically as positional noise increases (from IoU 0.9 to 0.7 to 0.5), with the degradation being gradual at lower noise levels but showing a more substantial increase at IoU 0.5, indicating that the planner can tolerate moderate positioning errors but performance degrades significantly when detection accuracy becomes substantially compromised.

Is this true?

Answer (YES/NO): NO